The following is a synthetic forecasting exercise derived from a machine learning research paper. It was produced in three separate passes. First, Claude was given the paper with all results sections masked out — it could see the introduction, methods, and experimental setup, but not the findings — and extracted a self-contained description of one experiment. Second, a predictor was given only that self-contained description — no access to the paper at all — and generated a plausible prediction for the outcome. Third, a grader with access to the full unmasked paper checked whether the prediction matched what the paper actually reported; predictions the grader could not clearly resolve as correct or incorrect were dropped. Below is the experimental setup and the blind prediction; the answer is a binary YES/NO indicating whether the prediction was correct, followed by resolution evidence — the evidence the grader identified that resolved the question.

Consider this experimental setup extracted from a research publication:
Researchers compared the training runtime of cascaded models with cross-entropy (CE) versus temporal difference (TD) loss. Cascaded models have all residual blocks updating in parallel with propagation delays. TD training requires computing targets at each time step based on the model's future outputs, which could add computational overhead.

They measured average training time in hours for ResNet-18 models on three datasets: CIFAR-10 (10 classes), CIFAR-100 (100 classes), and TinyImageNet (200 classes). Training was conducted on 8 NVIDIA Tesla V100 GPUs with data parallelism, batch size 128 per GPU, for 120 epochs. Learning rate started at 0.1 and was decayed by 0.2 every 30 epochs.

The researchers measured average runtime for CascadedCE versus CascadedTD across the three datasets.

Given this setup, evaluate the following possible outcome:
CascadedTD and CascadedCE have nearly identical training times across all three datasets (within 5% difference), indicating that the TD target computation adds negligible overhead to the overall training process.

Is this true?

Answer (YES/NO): NO